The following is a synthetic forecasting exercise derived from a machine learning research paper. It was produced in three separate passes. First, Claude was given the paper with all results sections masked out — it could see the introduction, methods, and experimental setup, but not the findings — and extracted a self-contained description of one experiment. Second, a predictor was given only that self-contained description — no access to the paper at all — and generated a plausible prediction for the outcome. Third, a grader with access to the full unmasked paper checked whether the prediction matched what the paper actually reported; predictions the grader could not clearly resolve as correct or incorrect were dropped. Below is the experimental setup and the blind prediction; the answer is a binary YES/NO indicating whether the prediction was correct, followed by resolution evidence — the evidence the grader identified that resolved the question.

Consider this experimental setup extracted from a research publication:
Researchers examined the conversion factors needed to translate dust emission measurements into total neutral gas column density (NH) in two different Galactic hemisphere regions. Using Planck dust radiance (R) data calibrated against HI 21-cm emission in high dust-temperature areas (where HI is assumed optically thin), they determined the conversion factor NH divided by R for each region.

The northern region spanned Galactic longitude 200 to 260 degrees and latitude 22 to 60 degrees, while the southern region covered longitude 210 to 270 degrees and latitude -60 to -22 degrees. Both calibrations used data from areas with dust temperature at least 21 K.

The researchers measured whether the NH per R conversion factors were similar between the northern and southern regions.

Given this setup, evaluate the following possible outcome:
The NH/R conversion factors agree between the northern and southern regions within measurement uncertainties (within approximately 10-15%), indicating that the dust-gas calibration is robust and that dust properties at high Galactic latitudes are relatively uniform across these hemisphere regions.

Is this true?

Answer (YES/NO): NO